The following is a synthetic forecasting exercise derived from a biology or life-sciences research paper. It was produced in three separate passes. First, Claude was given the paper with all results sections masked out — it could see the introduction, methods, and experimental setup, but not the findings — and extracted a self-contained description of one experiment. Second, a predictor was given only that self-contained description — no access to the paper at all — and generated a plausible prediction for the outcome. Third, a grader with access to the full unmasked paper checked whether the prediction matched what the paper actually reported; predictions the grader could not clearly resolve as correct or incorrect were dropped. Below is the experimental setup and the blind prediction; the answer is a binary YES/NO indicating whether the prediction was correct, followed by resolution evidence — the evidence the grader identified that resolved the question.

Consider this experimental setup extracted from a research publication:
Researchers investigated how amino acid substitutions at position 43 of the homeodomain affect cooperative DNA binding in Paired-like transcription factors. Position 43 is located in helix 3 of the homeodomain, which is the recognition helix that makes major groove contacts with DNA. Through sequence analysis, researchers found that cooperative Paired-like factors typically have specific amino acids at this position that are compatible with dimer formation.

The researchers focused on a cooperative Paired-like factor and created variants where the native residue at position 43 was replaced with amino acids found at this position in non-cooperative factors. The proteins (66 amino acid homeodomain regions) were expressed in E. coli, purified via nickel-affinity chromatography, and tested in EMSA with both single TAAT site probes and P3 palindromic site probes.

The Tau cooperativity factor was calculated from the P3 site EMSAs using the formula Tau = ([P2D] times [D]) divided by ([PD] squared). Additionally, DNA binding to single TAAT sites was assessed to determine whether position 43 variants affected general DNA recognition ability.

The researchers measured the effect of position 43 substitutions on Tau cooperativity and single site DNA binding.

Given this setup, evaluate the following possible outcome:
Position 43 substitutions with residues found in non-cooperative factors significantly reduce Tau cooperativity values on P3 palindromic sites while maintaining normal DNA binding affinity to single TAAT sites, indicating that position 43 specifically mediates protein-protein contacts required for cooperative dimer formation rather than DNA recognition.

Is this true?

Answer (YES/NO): YES